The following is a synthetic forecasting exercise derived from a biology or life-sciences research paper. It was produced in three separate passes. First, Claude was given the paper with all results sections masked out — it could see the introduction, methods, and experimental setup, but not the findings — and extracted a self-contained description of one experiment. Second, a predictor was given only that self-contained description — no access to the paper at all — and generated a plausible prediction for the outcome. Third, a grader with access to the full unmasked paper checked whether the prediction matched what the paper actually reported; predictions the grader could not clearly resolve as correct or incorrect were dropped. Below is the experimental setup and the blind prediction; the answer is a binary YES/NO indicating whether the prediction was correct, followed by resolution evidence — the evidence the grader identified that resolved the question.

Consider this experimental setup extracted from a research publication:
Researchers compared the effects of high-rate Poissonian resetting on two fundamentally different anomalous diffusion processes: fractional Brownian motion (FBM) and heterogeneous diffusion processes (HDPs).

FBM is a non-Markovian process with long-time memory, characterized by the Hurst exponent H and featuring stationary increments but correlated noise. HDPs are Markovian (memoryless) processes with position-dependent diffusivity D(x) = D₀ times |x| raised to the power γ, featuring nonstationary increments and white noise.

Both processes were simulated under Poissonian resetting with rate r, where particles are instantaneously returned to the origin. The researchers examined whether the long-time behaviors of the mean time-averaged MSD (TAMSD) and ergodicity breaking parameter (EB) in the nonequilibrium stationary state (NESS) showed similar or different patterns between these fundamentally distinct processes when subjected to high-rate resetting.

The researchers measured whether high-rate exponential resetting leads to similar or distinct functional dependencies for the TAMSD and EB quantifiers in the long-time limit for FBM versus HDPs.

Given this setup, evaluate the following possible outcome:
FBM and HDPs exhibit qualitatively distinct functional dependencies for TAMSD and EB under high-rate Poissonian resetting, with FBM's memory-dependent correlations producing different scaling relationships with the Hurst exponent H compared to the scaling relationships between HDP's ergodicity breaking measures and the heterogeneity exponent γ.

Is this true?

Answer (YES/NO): NO